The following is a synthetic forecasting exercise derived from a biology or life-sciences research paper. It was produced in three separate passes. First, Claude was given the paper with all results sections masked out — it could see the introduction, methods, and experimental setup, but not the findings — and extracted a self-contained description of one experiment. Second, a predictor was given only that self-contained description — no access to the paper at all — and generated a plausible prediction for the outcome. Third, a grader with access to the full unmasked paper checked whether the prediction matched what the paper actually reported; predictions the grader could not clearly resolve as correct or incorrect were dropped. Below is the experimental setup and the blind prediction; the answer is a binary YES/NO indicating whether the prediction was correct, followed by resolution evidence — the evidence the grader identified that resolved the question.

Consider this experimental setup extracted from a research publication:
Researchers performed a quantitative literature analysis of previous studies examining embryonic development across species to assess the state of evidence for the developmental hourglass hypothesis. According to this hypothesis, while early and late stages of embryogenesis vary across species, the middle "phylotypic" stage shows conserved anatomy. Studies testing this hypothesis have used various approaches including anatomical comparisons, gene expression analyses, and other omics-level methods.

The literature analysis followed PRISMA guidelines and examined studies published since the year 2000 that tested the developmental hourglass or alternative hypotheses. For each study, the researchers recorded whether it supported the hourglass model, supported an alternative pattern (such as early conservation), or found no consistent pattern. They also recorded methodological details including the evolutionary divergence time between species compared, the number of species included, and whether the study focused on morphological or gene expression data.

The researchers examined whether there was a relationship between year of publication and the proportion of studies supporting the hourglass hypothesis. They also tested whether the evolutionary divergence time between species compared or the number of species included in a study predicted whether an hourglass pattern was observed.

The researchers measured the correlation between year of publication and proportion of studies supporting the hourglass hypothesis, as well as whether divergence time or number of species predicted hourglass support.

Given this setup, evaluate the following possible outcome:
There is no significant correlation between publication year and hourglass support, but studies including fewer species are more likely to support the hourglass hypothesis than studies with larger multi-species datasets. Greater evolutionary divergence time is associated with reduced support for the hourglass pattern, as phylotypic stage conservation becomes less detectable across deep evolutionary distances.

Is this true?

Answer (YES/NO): NO